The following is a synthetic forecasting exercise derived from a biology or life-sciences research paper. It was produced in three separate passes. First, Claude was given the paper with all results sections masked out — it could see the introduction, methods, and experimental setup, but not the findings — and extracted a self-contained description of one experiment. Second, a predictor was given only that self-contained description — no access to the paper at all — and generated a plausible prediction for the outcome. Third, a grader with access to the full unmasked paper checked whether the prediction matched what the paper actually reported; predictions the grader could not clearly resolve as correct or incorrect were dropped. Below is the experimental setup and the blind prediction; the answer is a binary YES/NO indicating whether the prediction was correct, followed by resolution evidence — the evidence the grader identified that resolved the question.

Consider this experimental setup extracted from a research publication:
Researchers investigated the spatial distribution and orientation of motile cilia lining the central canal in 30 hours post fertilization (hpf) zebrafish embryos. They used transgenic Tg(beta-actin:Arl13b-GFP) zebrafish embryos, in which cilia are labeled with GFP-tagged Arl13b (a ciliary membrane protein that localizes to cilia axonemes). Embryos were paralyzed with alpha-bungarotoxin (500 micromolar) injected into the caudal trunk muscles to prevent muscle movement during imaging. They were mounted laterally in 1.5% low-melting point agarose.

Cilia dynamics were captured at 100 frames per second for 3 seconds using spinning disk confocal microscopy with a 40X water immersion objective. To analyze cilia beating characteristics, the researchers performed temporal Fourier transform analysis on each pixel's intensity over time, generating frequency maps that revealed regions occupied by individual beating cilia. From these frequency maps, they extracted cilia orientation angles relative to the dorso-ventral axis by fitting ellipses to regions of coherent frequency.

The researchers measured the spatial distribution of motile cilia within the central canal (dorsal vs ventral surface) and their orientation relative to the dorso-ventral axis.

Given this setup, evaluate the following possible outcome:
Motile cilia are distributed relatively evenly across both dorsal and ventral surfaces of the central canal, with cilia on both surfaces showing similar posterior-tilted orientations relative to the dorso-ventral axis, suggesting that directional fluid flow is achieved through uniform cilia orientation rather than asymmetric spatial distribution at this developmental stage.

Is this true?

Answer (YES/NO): NO